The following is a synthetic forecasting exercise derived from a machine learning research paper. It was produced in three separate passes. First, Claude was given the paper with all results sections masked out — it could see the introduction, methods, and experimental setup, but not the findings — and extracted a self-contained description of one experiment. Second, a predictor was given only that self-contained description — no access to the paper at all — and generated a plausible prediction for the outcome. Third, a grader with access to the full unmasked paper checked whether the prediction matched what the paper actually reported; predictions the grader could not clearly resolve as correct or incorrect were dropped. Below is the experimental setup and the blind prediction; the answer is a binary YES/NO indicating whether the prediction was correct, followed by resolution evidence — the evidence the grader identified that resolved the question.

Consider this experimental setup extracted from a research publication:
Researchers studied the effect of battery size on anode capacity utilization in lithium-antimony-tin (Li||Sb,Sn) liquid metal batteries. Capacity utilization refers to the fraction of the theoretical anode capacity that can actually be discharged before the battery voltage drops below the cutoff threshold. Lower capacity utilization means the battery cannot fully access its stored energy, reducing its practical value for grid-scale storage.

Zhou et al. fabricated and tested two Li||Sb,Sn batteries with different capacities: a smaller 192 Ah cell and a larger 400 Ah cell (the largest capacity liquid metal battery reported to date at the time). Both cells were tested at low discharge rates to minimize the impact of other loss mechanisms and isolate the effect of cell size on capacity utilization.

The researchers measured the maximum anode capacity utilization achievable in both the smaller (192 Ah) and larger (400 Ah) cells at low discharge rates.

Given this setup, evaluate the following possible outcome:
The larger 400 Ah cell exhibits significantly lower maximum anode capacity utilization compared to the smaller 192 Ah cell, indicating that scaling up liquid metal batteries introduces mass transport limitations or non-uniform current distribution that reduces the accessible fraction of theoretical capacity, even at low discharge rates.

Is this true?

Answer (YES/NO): YES